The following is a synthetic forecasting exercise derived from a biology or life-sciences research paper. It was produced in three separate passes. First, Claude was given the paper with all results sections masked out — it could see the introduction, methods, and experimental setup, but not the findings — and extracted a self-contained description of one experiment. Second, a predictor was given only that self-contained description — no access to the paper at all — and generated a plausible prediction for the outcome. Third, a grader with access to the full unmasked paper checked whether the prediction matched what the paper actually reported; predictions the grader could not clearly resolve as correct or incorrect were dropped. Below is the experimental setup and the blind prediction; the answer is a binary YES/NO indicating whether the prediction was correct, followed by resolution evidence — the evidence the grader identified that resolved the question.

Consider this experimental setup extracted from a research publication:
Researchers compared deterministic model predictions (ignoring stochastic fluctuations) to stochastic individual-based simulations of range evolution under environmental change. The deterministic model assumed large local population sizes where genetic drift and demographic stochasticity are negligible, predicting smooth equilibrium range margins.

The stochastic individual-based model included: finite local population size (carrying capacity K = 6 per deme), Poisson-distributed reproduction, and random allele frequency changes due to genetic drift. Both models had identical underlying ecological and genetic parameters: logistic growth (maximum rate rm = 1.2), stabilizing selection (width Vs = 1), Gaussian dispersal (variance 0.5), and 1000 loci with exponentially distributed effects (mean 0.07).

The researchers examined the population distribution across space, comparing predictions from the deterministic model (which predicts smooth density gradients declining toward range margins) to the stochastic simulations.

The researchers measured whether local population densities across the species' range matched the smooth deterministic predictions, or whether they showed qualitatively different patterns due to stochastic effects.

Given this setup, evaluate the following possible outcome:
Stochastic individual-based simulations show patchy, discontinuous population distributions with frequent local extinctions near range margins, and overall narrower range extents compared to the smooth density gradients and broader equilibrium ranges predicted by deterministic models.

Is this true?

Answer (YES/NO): YES